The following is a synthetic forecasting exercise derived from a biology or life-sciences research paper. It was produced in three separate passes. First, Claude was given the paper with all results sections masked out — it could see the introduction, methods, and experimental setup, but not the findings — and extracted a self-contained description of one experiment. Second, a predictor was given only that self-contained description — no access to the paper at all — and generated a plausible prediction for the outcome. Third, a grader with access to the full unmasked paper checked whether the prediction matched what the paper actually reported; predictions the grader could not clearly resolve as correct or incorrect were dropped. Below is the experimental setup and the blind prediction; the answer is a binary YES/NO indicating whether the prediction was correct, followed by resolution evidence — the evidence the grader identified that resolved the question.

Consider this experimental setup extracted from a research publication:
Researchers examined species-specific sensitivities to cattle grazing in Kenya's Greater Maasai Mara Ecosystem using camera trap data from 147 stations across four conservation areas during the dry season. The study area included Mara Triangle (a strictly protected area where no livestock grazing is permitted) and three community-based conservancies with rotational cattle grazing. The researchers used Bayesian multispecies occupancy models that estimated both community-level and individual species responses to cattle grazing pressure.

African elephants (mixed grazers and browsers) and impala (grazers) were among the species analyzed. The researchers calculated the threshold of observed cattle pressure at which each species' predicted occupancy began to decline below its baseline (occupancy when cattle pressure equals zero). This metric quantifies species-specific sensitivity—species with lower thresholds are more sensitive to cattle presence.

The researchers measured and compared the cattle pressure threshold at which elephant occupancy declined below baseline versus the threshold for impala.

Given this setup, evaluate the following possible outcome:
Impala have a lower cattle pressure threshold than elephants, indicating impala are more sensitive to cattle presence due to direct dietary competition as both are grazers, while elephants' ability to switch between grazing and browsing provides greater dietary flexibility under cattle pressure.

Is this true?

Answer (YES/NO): NO